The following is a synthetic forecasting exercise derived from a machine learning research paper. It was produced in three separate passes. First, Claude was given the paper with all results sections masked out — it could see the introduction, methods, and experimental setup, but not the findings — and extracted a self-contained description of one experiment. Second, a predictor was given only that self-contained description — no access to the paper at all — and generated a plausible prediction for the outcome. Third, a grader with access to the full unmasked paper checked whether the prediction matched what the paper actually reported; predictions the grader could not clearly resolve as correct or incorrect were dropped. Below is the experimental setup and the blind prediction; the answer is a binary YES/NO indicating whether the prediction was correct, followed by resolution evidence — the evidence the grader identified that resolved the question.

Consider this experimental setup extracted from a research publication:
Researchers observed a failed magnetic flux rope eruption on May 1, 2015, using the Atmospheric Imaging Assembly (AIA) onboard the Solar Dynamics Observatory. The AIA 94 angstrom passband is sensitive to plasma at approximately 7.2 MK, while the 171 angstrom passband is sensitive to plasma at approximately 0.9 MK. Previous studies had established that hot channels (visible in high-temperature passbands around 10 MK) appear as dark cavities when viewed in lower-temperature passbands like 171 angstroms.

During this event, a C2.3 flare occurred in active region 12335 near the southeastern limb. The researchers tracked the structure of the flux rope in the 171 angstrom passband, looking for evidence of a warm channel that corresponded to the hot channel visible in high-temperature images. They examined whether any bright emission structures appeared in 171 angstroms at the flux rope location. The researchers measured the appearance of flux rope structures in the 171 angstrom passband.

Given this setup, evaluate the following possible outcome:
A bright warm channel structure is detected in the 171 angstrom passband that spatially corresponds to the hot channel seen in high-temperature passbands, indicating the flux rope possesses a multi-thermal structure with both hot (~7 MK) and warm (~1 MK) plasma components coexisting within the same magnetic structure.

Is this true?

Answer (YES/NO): YES